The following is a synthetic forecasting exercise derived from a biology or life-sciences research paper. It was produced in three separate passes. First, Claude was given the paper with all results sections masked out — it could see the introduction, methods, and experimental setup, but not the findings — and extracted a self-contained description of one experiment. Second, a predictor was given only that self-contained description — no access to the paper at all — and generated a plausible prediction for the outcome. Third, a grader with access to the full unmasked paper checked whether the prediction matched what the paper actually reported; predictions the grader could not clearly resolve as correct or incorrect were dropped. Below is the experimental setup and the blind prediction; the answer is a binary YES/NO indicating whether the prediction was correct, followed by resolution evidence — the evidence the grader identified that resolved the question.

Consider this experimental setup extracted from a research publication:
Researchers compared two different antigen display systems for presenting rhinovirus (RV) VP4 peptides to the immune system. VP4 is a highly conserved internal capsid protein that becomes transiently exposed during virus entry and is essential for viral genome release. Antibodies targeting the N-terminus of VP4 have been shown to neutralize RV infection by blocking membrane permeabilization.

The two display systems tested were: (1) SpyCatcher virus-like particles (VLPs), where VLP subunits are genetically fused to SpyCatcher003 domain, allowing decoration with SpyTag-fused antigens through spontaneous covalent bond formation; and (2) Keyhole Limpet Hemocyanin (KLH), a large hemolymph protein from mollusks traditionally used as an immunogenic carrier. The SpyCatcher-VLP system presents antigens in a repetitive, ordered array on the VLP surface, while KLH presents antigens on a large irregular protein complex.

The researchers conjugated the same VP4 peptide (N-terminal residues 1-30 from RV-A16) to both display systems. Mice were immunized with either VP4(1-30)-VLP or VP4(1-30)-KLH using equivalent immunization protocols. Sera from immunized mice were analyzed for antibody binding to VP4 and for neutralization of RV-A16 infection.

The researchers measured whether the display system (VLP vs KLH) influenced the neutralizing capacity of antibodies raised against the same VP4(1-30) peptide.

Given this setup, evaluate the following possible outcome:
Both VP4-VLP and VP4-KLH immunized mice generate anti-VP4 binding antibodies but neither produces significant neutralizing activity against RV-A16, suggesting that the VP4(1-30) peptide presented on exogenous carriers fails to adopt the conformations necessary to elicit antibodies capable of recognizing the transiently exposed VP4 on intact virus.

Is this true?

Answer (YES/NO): NO